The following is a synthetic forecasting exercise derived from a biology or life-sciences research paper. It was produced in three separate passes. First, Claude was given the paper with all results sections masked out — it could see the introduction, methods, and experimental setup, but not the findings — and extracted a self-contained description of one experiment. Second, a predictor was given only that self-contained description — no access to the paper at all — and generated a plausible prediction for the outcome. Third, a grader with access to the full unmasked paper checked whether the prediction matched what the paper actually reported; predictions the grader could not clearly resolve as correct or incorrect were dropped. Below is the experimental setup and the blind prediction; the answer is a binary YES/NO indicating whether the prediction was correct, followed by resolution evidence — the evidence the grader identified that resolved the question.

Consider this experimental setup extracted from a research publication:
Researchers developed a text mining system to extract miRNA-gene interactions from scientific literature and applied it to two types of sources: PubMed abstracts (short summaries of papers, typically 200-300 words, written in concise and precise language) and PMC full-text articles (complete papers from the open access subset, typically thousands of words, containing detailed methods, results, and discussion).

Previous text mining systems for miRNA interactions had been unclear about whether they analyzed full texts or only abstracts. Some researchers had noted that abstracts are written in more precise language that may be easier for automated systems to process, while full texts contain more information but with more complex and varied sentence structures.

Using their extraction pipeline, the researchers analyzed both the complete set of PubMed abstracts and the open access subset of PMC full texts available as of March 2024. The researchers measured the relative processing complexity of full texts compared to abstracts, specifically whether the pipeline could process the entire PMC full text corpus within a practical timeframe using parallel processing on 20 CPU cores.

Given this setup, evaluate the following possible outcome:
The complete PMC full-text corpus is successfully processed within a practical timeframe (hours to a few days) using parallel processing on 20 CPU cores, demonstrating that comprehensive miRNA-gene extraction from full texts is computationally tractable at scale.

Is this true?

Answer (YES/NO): YES